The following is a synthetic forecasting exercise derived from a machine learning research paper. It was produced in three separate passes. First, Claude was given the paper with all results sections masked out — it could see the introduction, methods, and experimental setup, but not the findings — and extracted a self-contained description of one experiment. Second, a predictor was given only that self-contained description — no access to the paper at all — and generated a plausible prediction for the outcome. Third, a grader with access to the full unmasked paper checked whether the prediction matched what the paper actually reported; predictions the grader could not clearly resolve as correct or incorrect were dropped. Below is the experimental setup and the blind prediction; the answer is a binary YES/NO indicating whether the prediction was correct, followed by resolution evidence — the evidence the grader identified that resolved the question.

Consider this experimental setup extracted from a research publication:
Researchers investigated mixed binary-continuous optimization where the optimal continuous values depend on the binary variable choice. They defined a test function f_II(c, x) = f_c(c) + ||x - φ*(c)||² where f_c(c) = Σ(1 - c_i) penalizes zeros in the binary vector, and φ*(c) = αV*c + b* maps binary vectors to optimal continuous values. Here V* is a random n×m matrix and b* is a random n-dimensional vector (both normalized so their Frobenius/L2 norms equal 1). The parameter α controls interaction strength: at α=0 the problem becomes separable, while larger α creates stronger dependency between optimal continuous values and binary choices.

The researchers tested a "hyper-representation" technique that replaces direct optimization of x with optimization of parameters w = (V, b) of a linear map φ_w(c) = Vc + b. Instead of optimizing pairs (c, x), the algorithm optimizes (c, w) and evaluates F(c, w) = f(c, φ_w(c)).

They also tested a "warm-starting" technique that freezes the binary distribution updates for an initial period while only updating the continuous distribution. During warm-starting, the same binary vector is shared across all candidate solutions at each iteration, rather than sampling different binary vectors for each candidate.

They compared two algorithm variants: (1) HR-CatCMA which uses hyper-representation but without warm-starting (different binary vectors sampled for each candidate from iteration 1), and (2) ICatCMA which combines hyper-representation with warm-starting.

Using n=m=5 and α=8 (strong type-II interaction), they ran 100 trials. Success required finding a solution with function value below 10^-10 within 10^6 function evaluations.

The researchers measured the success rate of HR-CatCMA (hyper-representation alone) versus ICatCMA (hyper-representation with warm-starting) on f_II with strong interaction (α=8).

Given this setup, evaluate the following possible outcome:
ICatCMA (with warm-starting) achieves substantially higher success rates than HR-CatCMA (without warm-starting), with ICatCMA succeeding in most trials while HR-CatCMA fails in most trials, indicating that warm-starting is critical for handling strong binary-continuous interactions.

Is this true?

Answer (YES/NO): YES